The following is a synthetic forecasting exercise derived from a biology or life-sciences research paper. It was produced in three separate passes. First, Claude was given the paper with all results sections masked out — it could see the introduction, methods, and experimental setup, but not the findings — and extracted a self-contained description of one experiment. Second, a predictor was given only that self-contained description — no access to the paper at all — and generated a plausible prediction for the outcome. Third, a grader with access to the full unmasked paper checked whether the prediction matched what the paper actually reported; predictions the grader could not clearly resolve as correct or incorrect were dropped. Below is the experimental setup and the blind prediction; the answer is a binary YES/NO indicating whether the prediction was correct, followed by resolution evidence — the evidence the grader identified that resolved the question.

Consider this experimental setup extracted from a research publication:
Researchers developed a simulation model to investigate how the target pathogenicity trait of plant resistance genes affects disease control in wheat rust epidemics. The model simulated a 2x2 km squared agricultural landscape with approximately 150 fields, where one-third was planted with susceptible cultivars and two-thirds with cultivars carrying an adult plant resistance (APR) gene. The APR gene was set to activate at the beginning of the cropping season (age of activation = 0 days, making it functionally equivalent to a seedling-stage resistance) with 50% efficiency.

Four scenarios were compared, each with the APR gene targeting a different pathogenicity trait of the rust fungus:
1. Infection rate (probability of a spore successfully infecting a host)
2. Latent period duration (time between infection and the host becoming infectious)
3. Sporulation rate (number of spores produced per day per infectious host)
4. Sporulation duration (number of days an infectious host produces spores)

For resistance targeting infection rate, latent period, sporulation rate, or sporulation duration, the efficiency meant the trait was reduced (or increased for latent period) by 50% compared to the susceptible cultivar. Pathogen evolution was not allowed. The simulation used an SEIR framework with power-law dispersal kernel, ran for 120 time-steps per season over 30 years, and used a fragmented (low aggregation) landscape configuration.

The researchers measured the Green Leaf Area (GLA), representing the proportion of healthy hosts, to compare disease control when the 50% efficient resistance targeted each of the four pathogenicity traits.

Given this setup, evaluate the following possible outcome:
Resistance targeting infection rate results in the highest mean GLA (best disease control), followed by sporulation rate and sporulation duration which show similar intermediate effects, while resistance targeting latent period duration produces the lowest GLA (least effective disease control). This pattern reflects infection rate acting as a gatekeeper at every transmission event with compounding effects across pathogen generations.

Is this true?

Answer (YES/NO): YES